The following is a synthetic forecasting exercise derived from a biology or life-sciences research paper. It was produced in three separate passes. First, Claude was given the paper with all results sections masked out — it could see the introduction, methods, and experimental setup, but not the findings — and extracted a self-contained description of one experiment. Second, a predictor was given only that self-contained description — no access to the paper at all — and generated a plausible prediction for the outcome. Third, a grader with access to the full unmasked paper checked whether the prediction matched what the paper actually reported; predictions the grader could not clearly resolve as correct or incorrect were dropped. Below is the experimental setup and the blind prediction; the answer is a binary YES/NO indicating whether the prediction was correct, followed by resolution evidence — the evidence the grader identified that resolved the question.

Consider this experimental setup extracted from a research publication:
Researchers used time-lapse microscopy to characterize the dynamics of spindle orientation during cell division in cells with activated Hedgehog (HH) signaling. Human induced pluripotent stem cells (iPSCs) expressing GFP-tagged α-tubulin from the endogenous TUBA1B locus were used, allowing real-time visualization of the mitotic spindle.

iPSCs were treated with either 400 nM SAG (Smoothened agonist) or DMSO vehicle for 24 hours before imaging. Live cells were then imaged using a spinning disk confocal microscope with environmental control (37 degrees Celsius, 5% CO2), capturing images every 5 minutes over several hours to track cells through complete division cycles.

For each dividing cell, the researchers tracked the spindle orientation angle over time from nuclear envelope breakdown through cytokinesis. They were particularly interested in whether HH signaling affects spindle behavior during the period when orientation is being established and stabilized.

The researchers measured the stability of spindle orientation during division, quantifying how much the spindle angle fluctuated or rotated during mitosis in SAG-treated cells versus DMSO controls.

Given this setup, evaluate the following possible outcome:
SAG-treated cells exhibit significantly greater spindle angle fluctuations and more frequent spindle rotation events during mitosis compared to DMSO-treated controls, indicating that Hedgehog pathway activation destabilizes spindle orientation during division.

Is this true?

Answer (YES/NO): YES